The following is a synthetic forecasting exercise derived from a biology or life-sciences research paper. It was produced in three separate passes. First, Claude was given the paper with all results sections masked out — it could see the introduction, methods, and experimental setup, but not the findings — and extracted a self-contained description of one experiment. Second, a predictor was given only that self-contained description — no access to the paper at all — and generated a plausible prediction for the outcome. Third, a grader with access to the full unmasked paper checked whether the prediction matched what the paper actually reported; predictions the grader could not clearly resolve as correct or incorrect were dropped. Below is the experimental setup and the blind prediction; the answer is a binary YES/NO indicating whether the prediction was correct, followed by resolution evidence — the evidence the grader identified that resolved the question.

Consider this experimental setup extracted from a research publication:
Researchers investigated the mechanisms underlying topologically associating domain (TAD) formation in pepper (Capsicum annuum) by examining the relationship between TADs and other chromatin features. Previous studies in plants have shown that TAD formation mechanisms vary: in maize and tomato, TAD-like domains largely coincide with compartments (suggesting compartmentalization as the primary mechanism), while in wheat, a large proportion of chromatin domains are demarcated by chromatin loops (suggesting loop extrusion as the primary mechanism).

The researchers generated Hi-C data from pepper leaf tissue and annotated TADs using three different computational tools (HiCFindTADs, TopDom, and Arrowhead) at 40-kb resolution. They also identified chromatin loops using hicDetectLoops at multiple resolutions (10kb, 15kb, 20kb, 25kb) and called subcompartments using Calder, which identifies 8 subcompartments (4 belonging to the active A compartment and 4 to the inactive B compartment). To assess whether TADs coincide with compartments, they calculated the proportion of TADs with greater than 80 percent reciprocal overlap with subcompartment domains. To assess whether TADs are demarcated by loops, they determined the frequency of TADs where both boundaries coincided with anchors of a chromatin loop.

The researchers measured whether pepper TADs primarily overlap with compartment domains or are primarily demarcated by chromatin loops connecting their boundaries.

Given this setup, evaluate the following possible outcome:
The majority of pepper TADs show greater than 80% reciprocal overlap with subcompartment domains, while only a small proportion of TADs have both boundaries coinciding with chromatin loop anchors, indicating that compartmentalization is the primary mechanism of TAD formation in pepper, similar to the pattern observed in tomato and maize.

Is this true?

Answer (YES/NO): NO